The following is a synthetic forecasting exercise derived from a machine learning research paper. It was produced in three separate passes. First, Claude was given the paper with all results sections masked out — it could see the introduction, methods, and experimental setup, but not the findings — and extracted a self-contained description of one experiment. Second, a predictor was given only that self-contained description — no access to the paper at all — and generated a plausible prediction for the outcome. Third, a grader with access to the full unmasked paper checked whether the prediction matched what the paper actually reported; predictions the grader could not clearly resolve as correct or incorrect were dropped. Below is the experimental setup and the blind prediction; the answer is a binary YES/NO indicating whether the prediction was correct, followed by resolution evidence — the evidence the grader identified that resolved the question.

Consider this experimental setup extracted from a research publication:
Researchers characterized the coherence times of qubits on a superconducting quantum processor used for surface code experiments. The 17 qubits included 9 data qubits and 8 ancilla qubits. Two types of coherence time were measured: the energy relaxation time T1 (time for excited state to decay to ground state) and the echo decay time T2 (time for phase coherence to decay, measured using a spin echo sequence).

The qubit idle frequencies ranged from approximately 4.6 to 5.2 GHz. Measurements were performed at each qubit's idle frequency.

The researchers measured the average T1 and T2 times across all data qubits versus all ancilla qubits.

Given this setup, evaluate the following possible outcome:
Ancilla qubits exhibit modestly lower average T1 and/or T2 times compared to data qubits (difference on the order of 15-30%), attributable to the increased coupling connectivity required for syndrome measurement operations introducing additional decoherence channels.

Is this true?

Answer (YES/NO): NO